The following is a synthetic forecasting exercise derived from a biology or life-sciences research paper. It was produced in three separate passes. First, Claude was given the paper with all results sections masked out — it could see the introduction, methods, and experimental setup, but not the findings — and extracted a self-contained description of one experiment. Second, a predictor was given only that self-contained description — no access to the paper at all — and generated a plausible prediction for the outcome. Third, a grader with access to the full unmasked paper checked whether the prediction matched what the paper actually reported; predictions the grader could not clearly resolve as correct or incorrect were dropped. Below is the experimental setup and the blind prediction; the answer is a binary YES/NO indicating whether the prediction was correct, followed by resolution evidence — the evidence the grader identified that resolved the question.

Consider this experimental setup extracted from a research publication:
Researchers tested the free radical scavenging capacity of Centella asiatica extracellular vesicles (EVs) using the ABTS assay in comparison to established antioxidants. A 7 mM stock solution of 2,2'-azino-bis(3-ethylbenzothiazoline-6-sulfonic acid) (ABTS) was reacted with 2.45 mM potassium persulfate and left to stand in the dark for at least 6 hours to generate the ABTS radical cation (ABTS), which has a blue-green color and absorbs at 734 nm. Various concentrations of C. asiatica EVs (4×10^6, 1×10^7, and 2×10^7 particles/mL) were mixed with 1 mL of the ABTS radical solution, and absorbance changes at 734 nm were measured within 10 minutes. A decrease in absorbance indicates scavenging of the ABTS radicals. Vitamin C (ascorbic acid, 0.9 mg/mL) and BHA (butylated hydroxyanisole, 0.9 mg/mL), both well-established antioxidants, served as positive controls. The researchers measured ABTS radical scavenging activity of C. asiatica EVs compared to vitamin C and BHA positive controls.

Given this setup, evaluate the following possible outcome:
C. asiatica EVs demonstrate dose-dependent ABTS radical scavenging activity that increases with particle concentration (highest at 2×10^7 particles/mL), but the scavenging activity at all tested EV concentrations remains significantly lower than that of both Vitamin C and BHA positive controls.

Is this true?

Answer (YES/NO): NO